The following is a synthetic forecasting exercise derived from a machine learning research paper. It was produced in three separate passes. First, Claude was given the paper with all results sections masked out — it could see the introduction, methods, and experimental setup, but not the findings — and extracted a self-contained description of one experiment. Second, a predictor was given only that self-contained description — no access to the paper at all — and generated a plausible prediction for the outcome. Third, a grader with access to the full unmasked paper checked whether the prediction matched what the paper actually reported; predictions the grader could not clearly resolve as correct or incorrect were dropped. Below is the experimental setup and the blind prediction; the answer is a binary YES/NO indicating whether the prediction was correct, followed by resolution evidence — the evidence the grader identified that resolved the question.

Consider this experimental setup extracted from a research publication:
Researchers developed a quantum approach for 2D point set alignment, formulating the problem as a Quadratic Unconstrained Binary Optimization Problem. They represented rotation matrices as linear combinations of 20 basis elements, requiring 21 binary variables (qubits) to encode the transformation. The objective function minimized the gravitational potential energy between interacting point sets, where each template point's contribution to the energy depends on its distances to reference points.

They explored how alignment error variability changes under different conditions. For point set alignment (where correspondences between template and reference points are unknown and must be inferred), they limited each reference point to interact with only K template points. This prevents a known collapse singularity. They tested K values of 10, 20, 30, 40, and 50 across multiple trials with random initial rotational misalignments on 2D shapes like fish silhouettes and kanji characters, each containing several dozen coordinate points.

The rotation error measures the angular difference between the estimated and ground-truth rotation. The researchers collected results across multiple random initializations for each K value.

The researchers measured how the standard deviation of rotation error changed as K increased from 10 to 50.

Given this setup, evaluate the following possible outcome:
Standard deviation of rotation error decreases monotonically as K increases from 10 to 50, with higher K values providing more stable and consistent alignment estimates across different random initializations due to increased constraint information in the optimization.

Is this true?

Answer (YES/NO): YES